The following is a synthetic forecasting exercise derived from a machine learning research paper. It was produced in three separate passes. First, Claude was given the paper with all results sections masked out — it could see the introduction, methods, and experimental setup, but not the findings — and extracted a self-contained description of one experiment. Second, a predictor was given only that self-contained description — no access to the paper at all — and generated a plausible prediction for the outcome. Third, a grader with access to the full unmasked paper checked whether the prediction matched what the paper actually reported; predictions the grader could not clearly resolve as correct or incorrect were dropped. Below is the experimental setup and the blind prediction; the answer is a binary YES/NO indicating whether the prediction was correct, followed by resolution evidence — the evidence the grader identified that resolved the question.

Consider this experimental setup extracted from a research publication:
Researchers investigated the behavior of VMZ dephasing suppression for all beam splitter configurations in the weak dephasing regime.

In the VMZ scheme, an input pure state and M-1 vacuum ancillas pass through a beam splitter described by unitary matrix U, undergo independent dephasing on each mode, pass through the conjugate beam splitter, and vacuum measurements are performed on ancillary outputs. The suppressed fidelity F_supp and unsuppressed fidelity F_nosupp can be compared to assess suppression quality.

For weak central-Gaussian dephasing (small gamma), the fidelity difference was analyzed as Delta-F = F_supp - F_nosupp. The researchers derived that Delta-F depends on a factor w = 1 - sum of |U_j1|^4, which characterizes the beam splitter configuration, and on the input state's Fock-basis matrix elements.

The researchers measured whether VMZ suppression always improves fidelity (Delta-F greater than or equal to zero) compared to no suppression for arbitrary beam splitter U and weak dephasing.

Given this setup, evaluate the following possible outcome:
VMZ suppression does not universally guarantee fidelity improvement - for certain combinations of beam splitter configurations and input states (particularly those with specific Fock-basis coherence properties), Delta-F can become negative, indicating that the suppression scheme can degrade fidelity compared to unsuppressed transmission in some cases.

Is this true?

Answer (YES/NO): NO